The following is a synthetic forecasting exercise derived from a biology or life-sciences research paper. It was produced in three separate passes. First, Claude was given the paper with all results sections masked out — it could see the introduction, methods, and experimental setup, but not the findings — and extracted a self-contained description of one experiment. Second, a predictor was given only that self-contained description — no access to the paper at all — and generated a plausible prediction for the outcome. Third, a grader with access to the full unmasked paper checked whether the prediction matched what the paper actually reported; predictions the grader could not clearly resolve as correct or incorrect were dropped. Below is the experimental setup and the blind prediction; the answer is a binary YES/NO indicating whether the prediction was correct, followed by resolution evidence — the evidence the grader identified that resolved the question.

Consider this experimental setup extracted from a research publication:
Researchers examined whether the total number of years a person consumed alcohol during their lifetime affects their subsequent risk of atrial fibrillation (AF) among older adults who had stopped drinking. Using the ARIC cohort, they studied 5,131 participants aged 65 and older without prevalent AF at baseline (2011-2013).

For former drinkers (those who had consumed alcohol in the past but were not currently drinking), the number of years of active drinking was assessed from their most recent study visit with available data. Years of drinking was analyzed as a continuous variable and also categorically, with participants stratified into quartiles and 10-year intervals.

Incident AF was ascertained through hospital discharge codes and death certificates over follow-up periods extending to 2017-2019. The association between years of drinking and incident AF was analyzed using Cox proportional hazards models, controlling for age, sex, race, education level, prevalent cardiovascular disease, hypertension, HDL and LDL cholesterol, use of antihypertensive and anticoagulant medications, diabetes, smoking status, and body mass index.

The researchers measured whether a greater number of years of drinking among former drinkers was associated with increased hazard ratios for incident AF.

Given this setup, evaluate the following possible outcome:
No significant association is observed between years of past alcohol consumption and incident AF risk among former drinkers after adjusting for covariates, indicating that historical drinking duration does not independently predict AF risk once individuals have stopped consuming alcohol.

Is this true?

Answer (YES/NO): YES